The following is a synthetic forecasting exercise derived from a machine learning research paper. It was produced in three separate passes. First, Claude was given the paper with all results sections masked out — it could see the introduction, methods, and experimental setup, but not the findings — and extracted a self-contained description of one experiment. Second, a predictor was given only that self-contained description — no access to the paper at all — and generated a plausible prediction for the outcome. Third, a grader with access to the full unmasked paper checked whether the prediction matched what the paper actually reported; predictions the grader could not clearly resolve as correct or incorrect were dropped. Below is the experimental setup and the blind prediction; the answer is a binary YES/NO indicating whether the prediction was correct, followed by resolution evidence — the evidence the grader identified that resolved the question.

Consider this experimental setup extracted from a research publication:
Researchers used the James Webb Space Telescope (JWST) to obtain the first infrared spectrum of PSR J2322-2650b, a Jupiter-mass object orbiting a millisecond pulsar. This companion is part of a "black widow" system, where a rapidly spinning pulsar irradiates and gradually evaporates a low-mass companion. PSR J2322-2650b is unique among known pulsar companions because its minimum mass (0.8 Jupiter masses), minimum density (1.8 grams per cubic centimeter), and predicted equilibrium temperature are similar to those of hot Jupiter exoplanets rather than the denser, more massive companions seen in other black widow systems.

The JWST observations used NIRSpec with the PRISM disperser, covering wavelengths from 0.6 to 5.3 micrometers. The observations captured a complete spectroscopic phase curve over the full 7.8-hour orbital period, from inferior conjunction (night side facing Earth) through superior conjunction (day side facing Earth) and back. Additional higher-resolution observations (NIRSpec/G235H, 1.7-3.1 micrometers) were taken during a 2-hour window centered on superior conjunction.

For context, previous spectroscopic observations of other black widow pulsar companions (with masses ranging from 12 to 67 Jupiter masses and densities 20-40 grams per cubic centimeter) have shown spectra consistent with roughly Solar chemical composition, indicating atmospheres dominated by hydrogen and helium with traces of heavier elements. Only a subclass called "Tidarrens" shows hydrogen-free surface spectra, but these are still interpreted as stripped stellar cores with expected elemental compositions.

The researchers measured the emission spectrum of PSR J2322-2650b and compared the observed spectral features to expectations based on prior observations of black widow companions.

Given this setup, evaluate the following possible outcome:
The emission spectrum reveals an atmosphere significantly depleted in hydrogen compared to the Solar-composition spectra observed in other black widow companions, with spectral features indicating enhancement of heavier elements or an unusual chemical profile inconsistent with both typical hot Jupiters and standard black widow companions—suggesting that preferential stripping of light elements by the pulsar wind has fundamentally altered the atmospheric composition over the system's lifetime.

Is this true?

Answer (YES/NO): NO